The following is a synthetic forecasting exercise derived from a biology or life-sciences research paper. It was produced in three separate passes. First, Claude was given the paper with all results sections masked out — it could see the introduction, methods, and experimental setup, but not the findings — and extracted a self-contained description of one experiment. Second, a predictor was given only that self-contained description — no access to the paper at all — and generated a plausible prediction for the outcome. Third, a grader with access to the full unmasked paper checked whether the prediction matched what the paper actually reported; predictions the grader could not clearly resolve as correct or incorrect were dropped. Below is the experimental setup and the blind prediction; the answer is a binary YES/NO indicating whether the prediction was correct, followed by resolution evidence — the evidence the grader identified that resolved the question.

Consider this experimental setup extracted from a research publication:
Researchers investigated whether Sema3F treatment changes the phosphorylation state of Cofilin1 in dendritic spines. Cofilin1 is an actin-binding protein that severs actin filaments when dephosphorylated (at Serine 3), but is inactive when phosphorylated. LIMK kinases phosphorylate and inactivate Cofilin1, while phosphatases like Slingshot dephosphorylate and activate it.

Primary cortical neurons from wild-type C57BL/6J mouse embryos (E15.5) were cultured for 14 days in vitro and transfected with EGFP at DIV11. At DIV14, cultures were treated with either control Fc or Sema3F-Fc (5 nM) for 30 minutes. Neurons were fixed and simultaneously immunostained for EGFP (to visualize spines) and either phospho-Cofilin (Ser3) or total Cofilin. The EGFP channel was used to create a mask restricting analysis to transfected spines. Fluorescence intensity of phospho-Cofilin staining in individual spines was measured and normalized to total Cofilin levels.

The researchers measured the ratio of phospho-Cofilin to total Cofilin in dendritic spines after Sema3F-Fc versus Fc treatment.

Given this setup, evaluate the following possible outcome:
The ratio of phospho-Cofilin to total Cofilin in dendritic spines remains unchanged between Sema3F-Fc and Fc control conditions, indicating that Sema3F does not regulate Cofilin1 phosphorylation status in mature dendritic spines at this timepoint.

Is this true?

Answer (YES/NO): NO